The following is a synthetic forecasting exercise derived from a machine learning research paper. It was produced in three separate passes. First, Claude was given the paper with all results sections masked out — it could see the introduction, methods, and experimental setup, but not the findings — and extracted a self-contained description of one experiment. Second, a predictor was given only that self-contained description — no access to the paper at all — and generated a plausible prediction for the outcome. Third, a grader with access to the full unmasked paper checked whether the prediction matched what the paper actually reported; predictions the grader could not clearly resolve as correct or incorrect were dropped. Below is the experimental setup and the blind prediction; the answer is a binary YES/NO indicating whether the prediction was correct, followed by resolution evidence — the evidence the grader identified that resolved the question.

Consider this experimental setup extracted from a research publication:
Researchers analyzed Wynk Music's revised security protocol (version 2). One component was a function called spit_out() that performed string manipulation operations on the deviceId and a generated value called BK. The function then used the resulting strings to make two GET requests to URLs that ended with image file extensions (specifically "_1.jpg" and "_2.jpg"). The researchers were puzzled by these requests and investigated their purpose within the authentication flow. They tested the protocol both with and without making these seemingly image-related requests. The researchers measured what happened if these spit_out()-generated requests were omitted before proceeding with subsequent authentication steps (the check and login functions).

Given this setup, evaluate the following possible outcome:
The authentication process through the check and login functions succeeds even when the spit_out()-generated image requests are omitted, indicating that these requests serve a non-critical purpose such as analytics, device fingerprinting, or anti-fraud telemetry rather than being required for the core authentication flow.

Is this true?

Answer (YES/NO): NO